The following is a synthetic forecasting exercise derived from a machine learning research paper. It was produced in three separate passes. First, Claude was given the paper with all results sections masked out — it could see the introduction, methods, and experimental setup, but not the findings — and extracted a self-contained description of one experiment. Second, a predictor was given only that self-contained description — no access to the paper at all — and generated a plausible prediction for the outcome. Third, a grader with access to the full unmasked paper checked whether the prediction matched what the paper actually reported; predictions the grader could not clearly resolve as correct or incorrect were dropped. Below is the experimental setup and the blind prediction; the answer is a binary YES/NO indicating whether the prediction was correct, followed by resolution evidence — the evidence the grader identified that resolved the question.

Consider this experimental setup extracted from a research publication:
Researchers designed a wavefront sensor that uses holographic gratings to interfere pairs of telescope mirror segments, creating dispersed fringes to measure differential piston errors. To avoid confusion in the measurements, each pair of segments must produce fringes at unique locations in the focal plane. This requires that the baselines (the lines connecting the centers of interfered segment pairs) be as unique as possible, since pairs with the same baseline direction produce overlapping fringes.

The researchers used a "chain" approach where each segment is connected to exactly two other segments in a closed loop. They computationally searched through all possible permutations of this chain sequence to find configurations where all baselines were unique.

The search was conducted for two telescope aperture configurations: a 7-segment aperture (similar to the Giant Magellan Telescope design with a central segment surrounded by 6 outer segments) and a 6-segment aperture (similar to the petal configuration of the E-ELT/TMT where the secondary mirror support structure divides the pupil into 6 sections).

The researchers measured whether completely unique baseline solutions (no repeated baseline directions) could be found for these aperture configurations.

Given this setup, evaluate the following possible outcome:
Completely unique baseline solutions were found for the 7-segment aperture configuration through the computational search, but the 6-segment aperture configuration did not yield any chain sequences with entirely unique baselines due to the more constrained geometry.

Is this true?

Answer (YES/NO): NO